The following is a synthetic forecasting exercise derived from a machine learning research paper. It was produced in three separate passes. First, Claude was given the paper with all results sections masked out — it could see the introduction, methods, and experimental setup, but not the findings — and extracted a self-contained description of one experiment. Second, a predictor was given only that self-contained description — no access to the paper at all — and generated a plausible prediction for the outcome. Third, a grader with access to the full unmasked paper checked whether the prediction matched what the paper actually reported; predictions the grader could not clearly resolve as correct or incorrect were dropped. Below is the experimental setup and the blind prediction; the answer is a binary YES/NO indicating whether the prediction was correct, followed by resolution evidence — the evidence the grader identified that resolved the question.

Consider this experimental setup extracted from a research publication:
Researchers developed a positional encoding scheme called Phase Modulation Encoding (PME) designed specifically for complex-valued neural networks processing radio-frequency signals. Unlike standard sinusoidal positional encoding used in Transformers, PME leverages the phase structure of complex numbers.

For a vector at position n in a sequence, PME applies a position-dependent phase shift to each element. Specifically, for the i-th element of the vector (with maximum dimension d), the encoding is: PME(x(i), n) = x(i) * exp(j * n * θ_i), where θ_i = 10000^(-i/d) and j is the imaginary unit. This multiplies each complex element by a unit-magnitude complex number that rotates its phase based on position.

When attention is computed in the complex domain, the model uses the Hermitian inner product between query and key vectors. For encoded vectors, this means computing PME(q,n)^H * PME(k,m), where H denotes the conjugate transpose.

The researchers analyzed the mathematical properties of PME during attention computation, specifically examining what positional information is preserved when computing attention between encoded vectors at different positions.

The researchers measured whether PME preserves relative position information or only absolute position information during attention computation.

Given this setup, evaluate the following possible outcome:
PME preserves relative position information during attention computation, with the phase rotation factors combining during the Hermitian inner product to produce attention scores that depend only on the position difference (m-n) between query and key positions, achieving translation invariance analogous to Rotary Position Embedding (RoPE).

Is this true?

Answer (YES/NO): YES